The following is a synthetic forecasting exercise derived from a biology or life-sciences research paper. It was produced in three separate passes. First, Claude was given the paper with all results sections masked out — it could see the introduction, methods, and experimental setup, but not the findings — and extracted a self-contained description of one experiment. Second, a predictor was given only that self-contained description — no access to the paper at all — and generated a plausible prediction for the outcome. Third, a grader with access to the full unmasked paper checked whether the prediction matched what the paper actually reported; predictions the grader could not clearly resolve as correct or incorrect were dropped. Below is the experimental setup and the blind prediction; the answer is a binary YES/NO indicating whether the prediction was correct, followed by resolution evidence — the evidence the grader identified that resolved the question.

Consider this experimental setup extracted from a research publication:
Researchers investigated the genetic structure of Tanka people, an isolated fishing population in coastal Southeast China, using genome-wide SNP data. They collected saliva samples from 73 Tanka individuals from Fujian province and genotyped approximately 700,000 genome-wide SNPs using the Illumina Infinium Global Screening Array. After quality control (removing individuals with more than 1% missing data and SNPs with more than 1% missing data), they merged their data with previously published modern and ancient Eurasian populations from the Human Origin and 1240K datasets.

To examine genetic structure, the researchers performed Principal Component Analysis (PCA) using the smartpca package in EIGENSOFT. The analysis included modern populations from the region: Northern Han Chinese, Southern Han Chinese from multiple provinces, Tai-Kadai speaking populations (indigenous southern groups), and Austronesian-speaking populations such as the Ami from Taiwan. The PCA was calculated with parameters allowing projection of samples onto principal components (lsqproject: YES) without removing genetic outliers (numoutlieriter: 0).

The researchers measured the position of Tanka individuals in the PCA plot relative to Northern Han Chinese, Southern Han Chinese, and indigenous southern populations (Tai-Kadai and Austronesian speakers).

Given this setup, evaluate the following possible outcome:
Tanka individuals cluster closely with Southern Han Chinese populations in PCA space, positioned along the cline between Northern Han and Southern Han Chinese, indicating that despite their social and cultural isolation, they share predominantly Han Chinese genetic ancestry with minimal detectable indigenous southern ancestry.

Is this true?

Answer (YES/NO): NO